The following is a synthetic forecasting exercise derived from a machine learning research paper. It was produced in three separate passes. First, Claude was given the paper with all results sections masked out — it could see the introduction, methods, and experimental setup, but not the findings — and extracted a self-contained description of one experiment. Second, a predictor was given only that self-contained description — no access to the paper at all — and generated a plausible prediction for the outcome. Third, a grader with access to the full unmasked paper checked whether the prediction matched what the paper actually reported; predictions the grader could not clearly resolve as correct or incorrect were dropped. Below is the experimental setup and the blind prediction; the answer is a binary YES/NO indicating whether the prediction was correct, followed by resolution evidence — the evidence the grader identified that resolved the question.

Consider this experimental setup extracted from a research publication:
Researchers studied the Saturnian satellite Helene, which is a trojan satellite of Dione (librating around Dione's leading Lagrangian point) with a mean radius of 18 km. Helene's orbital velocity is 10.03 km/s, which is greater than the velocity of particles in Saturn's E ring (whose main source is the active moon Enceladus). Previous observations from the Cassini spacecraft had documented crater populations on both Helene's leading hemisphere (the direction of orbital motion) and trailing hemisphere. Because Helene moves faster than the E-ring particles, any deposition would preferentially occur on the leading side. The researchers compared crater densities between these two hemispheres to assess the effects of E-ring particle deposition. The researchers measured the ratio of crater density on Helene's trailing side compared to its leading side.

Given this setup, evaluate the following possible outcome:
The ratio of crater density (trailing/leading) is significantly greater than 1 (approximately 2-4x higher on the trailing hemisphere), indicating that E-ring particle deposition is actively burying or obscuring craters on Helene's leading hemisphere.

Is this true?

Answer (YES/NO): NO